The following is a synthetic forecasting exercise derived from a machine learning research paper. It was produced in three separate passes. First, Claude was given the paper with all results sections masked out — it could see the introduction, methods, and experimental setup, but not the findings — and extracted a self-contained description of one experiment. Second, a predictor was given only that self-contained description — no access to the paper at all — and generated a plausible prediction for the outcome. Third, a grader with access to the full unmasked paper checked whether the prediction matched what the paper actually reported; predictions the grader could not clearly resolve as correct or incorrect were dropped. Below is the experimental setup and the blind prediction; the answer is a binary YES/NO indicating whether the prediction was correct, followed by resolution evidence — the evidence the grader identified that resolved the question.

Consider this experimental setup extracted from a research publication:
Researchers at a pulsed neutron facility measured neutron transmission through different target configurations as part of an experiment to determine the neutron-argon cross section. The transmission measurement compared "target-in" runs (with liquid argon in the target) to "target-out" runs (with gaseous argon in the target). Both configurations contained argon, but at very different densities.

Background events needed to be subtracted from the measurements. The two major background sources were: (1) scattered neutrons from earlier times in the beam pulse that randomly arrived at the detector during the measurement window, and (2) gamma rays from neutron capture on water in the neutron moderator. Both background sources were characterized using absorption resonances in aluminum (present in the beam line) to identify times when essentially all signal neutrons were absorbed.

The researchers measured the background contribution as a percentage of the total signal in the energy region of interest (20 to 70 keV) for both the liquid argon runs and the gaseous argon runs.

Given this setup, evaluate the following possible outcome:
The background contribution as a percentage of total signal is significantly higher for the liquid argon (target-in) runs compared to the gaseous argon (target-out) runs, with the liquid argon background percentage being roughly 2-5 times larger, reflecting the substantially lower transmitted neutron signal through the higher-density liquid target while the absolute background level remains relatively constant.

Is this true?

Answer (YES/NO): NO